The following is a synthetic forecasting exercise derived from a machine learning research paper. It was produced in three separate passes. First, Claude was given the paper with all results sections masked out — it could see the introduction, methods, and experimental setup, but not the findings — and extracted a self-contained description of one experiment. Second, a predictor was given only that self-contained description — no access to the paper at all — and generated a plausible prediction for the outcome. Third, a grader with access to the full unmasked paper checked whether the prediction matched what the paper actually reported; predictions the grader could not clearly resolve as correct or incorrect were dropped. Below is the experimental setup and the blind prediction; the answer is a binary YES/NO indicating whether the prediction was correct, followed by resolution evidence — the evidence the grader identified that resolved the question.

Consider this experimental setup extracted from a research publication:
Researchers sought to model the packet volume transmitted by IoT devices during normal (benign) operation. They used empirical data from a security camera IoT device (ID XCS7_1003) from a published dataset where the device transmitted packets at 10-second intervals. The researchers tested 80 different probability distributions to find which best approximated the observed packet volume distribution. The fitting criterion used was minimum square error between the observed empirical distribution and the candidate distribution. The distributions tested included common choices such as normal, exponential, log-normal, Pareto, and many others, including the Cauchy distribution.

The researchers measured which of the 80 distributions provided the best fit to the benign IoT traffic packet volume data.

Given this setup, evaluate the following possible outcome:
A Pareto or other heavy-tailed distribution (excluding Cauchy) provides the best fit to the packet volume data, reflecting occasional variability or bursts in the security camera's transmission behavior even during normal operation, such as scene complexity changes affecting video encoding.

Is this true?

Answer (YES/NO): NO